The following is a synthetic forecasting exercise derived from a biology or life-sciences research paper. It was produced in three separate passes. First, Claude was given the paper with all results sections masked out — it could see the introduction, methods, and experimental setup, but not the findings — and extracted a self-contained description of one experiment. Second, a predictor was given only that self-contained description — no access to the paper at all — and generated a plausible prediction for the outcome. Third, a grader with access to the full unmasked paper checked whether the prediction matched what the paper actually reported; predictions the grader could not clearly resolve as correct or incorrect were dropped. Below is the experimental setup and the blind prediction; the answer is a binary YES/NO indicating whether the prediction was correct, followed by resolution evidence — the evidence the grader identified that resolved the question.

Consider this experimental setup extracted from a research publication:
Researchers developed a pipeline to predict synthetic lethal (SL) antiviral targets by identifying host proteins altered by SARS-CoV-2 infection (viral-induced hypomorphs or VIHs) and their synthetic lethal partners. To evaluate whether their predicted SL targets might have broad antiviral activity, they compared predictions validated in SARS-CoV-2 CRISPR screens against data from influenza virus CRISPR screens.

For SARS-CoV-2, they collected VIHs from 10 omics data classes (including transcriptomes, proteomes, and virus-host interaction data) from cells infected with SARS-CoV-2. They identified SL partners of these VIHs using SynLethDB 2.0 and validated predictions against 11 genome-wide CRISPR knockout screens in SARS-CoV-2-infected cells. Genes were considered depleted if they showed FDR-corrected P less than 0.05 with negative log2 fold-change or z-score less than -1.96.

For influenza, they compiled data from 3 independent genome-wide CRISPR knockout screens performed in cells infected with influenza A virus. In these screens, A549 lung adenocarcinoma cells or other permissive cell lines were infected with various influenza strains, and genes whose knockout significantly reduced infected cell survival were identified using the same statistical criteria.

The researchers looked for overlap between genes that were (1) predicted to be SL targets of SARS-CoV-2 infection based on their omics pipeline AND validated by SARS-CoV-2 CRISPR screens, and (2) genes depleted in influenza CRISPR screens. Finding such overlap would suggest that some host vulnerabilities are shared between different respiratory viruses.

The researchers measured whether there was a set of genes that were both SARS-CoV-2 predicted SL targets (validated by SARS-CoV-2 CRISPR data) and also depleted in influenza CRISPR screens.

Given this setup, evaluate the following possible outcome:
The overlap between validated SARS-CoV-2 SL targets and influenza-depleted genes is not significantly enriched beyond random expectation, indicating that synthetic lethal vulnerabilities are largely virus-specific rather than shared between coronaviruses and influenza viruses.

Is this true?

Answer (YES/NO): NO